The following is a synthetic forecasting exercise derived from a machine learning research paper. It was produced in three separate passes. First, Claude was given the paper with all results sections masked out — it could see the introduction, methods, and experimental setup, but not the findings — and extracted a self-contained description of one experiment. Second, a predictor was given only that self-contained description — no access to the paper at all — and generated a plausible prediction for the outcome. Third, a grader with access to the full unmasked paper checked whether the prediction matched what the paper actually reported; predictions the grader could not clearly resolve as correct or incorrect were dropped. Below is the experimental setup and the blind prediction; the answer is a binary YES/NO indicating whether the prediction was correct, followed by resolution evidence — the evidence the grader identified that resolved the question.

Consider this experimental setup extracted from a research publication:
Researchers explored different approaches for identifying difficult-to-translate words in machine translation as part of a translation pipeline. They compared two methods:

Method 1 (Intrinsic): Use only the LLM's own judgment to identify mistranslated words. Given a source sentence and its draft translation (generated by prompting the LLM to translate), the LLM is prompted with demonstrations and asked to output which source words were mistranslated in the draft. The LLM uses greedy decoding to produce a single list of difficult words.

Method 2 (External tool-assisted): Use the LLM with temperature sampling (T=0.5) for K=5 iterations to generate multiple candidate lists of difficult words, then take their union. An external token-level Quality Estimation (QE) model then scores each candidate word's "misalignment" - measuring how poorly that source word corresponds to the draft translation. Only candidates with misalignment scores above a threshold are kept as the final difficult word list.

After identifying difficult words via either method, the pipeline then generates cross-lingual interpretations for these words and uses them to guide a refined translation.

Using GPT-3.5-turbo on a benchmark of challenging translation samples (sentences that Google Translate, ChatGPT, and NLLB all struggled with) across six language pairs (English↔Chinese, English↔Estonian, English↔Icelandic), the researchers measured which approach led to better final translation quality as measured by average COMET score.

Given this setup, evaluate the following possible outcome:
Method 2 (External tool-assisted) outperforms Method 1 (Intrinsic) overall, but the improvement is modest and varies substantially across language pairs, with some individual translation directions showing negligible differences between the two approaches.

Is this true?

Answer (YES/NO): YES